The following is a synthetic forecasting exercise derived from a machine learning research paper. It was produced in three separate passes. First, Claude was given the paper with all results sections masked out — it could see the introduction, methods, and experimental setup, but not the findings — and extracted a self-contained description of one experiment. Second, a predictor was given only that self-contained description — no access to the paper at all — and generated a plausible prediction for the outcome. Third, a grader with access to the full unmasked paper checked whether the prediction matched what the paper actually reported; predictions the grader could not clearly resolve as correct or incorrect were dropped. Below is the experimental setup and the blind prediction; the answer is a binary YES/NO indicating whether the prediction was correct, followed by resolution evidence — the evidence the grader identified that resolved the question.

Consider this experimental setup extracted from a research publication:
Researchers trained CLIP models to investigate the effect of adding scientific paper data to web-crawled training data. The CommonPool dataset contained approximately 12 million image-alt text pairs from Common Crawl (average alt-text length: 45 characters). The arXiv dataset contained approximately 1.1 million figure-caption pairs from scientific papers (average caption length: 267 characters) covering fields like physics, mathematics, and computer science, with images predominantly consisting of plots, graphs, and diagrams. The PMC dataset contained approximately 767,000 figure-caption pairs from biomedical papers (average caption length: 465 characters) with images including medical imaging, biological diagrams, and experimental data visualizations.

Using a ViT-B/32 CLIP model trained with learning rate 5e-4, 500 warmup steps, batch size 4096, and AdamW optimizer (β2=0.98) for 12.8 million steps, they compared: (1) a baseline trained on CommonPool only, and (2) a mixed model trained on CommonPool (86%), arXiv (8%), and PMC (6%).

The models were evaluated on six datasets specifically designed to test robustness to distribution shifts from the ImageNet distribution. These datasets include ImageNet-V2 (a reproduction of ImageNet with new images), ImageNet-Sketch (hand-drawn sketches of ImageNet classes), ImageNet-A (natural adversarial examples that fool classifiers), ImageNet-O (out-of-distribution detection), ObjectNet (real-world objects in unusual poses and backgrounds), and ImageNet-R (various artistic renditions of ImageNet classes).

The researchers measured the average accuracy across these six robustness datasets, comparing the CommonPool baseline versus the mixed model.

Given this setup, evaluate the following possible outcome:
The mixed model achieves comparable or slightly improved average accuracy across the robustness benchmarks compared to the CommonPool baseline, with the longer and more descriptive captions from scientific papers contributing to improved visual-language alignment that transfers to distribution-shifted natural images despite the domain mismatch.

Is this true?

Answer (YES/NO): NO